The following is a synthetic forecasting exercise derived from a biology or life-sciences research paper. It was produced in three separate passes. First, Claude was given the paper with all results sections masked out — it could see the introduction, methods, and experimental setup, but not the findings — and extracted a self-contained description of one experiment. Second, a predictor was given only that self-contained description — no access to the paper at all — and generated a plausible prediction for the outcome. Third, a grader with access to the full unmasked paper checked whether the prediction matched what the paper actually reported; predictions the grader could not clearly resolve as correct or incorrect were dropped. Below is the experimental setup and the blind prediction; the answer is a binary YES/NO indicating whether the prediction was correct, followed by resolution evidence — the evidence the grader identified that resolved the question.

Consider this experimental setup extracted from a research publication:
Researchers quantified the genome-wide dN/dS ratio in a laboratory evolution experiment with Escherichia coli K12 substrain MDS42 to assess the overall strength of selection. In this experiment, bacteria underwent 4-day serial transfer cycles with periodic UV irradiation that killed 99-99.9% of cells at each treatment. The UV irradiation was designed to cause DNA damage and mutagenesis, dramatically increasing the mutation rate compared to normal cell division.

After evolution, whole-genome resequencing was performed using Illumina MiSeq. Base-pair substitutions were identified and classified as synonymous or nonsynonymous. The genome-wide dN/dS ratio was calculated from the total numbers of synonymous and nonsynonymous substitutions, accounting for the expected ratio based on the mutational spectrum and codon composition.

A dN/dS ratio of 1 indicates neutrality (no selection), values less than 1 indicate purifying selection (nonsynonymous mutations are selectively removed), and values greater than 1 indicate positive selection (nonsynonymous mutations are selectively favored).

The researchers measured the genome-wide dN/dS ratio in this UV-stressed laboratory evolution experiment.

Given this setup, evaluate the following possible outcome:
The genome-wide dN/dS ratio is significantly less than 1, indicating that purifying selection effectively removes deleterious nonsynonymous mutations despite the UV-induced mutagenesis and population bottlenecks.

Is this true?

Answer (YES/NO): NO